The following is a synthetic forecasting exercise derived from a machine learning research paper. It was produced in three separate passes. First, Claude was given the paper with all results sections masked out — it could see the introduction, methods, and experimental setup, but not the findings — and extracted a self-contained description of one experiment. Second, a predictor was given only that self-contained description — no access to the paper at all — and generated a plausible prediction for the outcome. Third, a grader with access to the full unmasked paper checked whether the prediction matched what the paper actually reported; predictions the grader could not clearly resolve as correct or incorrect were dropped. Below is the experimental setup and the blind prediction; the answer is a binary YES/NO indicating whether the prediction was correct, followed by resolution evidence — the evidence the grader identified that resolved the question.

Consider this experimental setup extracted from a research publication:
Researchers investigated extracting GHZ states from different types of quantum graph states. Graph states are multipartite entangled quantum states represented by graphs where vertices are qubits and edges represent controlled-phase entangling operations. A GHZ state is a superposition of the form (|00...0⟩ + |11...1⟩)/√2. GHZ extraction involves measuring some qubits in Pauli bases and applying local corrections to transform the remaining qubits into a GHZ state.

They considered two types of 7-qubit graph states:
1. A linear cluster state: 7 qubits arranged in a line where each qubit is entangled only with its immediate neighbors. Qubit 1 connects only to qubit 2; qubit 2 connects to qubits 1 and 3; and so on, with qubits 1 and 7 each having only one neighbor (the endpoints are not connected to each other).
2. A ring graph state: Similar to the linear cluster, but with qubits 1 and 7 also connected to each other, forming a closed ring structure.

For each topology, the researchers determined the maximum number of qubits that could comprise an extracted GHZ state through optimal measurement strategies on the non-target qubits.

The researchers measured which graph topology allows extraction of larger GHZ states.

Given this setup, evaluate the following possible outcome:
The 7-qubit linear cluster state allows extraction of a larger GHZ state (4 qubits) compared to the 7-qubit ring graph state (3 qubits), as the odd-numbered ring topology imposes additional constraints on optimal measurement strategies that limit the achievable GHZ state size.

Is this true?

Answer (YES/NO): NO